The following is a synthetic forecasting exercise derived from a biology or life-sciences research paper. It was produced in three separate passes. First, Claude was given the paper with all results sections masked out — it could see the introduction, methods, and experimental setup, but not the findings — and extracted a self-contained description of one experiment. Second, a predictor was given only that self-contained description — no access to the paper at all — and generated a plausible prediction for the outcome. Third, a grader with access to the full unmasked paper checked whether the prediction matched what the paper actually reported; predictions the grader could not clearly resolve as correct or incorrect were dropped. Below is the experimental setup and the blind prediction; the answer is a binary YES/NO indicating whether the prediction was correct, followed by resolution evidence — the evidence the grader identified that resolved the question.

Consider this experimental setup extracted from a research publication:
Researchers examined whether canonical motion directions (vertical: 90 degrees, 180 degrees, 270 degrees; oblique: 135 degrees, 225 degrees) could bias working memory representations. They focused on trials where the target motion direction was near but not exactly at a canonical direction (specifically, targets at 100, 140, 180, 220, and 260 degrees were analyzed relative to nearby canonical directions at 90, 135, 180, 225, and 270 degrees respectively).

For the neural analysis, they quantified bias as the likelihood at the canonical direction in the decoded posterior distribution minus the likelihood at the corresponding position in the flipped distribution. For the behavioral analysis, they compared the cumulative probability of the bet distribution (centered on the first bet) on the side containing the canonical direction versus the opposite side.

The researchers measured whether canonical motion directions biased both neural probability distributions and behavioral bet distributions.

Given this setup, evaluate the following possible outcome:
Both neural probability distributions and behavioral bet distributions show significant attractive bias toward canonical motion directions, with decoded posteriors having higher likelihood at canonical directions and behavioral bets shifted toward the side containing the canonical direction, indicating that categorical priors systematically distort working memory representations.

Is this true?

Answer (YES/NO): YES